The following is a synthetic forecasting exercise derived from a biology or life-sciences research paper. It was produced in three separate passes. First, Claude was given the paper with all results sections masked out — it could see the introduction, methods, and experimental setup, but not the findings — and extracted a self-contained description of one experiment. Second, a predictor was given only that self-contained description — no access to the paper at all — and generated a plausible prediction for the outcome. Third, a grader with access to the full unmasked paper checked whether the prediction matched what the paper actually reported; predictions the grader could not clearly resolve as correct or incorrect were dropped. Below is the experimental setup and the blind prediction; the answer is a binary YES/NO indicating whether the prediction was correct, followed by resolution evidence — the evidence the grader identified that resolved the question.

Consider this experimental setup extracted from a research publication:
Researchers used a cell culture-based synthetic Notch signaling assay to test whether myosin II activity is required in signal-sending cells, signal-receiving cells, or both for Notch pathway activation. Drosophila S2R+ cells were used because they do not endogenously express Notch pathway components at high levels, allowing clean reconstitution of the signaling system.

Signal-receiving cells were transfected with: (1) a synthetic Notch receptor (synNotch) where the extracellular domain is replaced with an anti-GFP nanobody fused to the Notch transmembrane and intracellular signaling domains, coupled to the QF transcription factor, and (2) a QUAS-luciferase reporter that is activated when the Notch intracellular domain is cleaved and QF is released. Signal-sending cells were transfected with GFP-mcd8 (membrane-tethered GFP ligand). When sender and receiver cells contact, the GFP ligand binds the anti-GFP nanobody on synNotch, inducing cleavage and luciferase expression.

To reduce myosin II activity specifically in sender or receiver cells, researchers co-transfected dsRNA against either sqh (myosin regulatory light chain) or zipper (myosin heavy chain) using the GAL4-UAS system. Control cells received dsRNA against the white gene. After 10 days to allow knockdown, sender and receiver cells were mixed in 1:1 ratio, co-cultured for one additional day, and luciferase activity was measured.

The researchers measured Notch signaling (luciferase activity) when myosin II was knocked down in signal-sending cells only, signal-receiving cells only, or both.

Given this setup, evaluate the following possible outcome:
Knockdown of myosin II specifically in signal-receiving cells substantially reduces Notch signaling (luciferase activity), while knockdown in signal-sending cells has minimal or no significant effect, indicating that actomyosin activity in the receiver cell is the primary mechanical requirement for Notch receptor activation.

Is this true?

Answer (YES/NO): NO